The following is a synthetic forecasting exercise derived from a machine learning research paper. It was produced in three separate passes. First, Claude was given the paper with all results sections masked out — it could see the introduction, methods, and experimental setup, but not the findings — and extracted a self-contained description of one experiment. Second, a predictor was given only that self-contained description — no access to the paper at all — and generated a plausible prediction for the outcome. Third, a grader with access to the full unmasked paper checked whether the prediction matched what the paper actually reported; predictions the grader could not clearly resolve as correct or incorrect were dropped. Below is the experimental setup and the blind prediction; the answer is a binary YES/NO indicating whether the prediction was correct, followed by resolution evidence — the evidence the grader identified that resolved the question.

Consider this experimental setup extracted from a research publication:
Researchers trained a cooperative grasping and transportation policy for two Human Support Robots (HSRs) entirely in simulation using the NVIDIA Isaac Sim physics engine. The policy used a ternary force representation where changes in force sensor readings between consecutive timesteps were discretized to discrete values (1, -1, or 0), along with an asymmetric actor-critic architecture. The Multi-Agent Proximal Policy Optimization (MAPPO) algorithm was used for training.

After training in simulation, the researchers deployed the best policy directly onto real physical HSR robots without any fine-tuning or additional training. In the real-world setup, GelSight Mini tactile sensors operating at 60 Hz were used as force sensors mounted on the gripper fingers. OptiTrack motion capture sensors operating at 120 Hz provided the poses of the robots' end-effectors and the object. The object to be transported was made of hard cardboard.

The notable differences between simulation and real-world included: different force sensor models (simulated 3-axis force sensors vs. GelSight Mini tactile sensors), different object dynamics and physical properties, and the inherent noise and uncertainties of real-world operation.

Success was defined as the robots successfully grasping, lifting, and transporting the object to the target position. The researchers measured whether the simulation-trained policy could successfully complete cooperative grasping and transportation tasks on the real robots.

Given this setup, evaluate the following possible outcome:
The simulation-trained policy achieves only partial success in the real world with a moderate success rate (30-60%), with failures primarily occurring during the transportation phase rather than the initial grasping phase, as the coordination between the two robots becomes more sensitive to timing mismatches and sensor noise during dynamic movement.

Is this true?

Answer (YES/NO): NO